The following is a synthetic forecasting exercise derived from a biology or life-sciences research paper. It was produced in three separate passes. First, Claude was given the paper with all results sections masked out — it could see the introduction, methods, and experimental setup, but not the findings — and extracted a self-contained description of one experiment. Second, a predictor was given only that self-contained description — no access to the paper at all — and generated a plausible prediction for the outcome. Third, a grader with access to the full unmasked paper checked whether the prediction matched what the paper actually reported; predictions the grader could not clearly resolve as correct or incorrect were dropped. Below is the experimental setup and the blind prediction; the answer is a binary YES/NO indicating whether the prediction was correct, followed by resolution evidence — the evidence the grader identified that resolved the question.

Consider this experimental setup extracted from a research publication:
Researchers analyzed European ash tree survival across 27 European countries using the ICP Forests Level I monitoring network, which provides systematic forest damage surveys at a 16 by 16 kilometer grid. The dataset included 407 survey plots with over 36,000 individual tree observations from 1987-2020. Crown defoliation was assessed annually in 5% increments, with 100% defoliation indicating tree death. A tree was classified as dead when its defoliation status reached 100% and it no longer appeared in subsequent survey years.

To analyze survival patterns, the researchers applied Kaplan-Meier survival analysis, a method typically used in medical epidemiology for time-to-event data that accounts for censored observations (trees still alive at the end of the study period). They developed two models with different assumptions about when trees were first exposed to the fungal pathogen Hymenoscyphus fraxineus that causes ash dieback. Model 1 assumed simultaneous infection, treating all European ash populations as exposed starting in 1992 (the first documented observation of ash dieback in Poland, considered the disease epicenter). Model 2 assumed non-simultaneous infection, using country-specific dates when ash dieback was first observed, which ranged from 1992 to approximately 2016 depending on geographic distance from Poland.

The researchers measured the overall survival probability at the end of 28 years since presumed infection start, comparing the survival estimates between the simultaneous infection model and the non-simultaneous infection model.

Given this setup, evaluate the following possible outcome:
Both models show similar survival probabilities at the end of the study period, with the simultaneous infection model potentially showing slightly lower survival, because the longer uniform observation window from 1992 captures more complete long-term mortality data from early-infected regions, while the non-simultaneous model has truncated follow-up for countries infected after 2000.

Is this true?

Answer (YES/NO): NO